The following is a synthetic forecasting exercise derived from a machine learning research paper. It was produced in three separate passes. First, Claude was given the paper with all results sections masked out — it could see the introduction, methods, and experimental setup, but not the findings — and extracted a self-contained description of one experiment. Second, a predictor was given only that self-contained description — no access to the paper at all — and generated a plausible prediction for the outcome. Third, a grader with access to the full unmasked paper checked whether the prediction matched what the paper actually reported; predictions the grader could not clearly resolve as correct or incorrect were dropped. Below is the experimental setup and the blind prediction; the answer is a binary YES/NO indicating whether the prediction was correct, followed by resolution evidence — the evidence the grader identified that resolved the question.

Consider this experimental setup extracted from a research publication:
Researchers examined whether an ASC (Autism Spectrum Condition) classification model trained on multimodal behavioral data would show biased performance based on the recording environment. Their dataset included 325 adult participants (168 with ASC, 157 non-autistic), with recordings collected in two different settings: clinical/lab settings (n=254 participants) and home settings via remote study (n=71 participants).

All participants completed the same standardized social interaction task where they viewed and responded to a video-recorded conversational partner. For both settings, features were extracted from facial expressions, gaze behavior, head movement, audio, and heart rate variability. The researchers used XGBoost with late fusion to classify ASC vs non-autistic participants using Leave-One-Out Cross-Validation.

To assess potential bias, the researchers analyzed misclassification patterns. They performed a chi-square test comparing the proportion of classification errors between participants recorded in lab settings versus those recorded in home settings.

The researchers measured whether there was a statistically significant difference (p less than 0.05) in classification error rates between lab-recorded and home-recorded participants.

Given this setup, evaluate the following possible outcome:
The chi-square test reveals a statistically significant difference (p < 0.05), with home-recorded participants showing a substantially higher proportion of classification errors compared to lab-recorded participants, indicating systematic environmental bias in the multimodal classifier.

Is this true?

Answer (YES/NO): NO